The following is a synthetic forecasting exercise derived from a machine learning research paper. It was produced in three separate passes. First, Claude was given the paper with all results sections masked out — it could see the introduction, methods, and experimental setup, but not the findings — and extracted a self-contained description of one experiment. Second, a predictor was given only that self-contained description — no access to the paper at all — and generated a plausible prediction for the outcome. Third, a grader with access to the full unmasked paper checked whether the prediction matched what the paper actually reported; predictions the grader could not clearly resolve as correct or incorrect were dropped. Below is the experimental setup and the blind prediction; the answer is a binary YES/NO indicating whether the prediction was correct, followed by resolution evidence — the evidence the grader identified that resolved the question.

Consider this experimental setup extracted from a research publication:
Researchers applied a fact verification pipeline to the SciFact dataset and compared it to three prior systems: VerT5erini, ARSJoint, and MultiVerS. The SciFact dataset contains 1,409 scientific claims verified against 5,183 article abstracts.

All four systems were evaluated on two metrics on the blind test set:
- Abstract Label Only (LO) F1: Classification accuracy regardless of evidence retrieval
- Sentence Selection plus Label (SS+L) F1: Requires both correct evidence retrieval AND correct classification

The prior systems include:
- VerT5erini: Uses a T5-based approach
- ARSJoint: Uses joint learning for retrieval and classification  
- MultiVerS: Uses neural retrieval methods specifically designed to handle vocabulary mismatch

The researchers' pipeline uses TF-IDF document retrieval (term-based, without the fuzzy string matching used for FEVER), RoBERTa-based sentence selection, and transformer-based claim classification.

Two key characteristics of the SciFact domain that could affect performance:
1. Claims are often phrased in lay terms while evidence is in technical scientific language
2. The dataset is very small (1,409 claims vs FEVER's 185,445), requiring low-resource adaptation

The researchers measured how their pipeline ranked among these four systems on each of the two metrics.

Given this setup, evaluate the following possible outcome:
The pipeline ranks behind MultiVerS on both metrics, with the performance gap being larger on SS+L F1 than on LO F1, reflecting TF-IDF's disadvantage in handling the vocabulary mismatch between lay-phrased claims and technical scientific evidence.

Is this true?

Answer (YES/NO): NO